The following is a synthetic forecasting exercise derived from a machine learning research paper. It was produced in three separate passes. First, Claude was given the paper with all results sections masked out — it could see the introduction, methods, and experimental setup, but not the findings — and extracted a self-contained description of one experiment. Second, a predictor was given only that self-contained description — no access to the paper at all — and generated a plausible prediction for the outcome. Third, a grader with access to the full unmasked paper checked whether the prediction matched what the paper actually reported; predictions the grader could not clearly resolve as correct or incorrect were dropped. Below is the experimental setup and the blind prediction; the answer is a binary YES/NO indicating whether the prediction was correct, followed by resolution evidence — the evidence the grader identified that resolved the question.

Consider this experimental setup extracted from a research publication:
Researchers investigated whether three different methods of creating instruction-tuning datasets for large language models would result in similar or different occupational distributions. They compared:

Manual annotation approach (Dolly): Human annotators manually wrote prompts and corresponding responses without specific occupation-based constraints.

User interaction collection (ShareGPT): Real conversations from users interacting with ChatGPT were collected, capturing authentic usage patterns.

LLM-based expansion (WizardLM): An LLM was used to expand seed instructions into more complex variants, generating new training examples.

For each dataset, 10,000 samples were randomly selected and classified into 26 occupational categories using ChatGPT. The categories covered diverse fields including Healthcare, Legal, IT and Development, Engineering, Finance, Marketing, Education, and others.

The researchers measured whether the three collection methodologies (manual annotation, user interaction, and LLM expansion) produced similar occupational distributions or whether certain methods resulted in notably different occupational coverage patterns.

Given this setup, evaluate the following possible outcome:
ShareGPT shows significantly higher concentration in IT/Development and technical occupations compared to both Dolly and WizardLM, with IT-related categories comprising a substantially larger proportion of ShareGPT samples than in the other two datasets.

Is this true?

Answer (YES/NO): NO